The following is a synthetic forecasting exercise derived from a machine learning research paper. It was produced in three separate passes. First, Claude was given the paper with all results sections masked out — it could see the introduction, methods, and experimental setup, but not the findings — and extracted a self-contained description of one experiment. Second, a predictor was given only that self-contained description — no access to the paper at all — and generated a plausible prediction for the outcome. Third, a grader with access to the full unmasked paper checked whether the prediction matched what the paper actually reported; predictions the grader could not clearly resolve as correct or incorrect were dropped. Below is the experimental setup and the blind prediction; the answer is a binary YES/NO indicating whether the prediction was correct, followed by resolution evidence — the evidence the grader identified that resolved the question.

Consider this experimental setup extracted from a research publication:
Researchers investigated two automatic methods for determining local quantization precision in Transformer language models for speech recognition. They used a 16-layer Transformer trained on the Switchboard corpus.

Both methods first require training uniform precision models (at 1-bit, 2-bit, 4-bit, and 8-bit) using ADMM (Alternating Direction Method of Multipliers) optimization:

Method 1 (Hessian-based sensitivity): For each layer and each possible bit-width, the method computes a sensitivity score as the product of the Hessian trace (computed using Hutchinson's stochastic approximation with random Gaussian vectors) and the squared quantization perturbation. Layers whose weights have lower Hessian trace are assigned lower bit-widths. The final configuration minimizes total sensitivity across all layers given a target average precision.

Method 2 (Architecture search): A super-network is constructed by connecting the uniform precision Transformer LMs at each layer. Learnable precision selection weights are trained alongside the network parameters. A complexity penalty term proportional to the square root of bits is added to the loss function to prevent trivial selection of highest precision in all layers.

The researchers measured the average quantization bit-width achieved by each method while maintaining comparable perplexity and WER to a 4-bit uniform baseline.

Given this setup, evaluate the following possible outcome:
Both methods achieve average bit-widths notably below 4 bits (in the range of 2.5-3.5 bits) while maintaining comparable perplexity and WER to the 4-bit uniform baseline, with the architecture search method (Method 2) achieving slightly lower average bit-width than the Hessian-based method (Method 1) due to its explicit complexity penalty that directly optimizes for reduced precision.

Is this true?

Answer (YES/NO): NO